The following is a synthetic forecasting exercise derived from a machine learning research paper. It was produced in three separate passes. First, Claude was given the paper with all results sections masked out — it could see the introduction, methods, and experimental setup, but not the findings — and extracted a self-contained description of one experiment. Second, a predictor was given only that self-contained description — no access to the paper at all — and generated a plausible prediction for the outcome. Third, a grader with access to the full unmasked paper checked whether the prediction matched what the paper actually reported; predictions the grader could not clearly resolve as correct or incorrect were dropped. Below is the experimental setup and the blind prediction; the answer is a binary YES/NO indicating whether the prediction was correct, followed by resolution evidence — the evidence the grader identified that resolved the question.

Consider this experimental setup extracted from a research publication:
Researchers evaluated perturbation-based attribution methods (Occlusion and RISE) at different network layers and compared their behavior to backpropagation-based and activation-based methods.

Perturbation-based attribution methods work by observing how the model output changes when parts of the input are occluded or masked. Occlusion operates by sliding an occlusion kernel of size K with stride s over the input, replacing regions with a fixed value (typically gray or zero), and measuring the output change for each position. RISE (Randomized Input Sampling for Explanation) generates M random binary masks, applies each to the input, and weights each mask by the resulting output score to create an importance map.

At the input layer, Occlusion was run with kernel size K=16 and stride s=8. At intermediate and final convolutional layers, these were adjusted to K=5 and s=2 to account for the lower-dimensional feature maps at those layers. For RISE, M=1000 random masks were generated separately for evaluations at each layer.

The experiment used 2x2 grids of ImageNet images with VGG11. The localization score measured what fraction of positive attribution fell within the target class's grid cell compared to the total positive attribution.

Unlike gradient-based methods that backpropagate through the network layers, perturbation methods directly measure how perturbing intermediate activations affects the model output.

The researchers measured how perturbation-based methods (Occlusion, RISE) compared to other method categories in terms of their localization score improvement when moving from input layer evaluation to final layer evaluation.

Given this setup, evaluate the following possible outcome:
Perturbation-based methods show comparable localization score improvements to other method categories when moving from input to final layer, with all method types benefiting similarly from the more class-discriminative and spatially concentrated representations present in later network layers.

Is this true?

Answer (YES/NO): NO